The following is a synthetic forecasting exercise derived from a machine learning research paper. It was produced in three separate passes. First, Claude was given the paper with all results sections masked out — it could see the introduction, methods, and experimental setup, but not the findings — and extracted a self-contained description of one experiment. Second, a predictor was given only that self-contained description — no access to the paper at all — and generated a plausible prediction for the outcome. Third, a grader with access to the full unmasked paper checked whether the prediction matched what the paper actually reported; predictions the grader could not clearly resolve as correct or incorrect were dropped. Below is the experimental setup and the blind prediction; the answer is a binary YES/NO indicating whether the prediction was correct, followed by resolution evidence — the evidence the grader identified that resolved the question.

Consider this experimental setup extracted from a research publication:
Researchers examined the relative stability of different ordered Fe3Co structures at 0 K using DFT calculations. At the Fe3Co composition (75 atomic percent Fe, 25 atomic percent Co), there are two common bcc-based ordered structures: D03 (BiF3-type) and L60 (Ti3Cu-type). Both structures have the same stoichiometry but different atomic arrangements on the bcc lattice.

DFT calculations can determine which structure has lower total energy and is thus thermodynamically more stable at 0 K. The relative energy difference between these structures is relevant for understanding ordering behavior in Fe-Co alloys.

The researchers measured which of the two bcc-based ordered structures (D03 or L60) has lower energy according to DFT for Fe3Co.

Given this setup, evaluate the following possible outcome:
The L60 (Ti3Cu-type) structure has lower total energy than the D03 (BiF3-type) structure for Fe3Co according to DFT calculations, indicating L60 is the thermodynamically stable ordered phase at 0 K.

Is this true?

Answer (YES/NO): YES